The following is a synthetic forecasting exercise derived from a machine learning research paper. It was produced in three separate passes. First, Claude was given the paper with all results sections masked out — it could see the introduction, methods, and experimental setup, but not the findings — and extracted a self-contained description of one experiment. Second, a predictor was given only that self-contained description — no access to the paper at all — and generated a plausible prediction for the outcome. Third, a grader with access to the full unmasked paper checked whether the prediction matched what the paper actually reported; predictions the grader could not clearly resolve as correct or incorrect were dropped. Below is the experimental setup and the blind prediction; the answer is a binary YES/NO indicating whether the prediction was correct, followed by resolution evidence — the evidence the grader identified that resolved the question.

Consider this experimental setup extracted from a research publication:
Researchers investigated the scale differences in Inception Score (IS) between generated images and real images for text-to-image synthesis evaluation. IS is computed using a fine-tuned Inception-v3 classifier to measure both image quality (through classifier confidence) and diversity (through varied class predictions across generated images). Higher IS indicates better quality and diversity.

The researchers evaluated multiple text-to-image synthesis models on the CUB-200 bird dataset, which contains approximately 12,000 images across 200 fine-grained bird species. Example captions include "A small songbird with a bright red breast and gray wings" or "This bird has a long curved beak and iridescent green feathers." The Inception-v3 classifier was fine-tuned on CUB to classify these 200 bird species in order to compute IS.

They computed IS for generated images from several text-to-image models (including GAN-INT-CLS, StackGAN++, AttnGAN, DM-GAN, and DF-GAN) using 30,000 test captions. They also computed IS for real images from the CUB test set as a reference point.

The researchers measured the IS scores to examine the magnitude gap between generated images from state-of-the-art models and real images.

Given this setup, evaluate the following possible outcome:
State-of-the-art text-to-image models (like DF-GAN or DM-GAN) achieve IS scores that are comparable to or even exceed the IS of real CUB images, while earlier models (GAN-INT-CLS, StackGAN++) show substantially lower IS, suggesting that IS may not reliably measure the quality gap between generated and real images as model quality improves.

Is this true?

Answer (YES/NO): NO